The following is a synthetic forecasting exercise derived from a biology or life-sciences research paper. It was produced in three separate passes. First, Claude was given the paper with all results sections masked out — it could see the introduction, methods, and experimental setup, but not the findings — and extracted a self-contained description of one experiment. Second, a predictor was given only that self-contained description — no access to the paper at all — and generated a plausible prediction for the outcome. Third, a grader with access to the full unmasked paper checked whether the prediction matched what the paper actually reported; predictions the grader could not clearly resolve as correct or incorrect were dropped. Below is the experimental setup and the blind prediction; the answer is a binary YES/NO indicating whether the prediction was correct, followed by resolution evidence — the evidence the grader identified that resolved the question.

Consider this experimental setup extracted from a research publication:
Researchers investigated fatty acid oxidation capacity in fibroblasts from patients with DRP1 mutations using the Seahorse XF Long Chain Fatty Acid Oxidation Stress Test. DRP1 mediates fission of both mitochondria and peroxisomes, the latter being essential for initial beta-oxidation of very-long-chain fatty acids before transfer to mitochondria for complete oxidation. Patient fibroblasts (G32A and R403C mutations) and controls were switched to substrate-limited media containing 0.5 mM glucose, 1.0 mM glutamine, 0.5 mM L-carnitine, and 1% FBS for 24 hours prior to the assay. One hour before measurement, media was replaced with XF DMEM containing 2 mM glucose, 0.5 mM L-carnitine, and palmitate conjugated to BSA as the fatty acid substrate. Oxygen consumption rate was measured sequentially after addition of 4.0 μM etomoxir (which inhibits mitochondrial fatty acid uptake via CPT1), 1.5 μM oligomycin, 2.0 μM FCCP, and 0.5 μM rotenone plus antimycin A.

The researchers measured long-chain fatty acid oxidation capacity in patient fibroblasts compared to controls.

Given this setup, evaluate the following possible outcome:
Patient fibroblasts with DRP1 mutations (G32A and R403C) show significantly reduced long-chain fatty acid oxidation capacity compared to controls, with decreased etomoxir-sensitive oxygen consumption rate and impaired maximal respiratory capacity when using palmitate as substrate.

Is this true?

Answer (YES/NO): NO